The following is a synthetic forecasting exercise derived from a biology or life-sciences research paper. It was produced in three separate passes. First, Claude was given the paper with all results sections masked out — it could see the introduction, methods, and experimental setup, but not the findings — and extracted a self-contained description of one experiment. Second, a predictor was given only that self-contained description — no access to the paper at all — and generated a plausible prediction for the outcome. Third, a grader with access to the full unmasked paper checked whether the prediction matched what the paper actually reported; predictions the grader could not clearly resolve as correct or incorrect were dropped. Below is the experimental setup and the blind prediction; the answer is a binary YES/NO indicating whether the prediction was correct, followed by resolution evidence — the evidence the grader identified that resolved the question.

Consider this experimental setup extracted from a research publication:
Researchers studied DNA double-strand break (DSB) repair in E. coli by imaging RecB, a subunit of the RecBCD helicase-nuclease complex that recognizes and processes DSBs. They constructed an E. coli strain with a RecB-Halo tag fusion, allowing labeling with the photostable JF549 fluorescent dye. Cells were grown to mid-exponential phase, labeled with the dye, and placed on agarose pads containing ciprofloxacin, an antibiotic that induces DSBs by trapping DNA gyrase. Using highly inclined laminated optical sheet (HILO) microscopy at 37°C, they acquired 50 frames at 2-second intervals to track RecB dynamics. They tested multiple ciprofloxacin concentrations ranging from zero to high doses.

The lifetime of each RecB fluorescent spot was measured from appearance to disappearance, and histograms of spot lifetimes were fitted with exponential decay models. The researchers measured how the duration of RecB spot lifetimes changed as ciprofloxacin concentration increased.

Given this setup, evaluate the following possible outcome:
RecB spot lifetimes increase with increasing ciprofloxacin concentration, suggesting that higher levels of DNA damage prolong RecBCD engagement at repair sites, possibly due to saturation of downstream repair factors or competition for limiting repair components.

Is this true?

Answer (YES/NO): NO